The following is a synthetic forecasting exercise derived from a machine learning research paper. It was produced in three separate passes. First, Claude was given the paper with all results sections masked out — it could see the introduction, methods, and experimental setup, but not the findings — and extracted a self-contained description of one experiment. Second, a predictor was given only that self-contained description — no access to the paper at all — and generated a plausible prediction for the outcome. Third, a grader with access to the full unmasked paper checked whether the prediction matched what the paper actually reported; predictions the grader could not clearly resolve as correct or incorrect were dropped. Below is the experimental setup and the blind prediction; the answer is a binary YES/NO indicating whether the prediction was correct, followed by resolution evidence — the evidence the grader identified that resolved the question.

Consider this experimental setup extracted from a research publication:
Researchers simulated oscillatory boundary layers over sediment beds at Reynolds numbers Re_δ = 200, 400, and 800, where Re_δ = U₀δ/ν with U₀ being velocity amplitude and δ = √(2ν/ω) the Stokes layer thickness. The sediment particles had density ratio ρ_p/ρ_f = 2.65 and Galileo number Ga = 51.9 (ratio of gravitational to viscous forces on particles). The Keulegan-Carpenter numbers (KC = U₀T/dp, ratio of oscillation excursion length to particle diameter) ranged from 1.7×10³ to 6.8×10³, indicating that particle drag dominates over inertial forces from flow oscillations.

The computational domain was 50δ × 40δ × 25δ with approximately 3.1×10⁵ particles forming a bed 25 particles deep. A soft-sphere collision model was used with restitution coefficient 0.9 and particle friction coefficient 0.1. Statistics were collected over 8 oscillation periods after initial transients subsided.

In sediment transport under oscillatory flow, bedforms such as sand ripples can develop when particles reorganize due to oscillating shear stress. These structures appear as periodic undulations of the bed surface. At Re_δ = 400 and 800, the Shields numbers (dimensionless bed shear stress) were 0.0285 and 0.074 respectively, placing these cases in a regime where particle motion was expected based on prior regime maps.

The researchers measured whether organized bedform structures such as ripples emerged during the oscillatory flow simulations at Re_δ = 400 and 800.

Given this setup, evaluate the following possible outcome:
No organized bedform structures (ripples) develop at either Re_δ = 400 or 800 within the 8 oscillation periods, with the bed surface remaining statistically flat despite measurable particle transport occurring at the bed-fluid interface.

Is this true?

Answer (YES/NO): NO